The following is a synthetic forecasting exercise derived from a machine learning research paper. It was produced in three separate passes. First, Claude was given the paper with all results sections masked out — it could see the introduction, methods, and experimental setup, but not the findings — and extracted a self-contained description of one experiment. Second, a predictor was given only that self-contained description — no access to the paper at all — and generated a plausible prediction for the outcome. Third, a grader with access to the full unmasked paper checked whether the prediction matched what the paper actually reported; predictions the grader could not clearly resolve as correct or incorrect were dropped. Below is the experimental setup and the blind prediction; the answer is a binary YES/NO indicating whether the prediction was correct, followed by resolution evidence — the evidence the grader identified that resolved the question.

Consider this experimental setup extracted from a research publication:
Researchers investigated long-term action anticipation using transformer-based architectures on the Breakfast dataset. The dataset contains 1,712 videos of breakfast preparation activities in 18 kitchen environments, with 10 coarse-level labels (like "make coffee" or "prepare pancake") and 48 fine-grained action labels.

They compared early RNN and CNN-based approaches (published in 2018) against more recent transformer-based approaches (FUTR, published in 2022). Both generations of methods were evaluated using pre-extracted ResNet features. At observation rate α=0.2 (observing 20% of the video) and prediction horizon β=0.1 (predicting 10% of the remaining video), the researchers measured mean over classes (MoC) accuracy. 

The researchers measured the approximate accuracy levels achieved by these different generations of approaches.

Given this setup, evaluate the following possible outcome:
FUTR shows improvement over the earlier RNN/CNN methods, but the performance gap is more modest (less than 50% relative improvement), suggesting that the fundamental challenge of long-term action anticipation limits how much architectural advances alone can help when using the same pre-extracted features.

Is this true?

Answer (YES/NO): NO